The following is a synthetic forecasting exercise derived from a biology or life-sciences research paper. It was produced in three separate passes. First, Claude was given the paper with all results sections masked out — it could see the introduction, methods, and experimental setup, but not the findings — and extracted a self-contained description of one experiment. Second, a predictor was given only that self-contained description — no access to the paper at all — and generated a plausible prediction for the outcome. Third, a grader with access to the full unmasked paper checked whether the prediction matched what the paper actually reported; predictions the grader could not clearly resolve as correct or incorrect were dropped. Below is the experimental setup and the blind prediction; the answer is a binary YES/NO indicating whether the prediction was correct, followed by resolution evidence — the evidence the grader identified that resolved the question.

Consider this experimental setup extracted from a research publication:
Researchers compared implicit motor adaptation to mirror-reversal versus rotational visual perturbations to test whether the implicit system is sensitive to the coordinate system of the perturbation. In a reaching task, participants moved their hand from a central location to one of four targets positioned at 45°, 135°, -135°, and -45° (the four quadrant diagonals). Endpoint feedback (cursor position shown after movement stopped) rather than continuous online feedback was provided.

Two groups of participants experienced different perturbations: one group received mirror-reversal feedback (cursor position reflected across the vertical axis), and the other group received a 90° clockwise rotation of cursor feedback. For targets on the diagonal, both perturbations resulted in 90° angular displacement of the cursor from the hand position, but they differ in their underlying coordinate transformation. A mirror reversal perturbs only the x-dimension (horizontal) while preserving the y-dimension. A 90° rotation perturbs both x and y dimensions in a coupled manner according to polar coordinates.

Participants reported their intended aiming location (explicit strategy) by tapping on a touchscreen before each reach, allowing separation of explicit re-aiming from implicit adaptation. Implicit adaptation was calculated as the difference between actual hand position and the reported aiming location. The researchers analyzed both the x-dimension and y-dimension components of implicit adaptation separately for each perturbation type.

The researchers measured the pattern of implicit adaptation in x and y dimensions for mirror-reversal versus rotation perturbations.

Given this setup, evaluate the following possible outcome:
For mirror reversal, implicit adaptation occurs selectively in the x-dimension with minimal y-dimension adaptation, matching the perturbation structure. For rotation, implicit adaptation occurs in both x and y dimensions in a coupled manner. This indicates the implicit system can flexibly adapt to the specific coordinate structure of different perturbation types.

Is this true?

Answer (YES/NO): YES